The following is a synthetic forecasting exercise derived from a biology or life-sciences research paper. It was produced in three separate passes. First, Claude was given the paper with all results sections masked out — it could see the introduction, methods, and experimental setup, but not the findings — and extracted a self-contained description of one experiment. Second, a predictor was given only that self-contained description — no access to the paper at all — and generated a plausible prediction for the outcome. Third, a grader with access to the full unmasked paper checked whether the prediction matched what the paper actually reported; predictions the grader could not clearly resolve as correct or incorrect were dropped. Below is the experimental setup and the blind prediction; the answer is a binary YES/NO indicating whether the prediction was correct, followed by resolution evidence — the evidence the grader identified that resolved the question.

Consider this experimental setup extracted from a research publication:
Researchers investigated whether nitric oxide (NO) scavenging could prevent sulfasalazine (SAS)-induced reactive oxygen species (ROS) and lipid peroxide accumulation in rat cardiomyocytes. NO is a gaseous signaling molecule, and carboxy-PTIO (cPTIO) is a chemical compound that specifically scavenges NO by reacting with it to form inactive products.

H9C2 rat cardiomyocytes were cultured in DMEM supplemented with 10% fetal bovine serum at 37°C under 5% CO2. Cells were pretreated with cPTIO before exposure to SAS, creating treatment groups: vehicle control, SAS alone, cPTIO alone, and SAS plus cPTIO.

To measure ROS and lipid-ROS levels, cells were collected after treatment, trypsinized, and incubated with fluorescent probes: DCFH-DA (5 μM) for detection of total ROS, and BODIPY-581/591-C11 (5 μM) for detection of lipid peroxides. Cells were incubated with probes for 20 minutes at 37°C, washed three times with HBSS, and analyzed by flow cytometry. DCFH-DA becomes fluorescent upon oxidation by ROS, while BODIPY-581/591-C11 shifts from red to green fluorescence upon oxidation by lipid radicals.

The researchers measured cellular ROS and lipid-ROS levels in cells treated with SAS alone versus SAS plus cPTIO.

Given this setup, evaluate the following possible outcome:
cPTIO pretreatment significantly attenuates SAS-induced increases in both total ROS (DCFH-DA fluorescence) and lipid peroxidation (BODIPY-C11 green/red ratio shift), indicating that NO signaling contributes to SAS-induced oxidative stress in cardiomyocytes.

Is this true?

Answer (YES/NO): YES